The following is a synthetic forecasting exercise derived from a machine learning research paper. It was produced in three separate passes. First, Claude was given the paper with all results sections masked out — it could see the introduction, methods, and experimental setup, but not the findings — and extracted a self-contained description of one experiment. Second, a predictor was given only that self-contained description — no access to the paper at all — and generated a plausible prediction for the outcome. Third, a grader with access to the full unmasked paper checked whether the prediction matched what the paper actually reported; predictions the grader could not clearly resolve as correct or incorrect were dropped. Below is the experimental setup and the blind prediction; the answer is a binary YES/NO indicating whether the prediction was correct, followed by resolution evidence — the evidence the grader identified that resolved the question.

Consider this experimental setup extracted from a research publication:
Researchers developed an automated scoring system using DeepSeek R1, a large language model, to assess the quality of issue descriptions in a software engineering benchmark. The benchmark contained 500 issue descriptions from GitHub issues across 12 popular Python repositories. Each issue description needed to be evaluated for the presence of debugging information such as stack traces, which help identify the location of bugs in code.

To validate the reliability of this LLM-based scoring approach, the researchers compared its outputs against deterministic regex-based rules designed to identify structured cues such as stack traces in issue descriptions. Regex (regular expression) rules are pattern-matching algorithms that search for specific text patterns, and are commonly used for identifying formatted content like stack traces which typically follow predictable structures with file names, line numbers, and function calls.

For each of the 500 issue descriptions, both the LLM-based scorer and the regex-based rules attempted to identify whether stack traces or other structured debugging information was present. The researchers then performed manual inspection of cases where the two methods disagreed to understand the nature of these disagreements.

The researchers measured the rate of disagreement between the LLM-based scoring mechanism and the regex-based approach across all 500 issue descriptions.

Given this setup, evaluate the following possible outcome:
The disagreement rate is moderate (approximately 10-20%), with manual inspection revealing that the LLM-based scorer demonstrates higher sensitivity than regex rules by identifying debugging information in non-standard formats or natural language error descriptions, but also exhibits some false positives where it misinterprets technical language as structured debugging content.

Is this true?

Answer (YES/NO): NO